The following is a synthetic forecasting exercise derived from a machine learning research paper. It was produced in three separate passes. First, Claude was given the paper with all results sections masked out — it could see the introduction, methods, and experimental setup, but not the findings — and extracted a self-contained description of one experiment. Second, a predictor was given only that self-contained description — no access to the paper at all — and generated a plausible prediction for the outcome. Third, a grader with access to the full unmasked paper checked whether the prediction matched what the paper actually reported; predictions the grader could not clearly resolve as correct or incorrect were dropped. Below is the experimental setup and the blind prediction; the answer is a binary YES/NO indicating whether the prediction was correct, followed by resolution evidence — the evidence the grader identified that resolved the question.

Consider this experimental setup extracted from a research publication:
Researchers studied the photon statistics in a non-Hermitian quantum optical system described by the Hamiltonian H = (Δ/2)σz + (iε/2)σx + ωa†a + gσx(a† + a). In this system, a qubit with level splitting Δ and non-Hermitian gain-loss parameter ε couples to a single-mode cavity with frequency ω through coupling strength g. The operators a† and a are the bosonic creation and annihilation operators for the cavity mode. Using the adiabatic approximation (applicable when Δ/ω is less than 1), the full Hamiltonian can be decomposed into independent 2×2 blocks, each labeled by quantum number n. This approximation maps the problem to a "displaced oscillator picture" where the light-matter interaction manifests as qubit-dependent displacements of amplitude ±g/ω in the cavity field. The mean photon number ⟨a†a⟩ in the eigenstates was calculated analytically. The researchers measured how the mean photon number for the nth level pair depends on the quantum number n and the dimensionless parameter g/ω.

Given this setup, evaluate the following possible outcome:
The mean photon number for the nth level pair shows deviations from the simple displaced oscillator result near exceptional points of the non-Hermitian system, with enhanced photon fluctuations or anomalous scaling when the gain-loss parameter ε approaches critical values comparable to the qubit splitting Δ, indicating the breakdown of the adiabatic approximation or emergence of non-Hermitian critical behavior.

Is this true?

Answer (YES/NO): NO